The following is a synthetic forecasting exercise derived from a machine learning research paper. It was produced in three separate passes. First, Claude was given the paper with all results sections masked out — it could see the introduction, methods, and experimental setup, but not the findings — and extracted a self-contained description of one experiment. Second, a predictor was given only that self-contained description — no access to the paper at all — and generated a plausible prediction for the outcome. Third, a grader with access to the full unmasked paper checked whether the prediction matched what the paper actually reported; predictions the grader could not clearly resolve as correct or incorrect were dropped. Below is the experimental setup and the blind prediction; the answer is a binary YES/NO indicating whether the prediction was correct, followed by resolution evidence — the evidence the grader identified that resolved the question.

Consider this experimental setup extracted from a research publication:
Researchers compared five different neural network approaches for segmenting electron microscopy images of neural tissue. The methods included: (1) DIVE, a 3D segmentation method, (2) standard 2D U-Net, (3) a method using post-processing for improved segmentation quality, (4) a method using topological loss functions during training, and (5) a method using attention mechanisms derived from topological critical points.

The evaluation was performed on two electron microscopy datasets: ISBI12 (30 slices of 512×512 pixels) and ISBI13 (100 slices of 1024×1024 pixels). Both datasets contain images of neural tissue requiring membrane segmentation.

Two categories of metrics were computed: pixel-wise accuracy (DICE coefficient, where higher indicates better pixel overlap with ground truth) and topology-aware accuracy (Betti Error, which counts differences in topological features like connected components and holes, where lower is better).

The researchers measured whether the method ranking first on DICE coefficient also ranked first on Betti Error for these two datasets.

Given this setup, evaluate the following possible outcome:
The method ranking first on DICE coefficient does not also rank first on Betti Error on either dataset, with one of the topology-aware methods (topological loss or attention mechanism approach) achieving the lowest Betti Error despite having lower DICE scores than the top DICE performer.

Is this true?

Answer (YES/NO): YES